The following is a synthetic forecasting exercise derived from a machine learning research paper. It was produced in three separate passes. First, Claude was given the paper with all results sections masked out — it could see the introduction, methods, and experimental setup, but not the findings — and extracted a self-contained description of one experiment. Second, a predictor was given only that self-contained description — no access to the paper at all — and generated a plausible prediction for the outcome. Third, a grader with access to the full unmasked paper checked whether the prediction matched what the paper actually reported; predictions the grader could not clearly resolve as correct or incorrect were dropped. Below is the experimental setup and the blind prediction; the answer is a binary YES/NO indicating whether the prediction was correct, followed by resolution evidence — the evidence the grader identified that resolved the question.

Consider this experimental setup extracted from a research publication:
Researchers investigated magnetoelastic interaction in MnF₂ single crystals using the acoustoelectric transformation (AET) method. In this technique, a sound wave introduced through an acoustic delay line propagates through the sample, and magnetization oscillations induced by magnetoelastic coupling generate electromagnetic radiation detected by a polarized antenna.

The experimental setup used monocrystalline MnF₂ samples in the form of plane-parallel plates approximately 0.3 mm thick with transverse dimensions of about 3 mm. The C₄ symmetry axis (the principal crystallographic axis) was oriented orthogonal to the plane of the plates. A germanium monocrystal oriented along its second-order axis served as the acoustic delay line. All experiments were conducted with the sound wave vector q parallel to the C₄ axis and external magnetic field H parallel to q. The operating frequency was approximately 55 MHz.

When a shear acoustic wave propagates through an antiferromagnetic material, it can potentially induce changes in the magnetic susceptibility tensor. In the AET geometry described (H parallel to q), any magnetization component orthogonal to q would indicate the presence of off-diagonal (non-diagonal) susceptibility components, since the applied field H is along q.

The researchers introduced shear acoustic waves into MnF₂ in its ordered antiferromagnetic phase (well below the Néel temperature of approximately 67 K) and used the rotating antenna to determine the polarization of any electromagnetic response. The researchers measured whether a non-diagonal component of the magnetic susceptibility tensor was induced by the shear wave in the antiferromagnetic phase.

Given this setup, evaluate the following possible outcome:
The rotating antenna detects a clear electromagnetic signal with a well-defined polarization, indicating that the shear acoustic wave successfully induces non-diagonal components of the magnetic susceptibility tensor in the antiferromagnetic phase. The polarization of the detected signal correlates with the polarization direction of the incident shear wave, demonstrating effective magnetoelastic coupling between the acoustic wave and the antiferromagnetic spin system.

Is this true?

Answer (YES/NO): YES